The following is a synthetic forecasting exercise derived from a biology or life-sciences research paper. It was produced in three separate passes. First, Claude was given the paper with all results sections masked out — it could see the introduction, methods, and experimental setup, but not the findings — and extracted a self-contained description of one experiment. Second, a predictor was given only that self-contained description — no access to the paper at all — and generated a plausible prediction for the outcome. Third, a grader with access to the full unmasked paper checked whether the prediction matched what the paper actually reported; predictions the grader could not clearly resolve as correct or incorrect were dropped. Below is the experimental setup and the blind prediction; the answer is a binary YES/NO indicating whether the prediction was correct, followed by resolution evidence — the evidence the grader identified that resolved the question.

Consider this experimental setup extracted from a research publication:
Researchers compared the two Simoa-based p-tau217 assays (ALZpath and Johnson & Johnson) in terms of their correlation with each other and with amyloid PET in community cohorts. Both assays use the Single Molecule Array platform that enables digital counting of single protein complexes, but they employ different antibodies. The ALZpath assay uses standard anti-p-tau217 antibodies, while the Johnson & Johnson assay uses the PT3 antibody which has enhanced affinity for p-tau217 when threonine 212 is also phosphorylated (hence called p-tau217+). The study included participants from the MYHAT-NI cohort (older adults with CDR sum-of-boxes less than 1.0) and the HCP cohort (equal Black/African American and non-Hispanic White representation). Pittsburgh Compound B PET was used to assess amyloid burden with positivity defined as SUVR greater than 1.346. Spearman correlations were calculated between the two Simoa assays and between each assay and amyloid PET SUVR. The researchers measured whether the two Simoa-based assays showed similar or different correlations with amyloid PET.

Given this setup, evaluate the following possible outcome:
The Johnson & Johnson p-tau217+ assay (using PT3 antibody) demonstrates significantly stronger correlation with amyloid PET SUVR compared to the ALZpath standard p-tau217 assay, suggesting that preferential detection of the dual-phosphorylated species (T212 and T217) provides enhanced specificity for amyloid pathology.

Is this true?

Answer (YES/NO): NO